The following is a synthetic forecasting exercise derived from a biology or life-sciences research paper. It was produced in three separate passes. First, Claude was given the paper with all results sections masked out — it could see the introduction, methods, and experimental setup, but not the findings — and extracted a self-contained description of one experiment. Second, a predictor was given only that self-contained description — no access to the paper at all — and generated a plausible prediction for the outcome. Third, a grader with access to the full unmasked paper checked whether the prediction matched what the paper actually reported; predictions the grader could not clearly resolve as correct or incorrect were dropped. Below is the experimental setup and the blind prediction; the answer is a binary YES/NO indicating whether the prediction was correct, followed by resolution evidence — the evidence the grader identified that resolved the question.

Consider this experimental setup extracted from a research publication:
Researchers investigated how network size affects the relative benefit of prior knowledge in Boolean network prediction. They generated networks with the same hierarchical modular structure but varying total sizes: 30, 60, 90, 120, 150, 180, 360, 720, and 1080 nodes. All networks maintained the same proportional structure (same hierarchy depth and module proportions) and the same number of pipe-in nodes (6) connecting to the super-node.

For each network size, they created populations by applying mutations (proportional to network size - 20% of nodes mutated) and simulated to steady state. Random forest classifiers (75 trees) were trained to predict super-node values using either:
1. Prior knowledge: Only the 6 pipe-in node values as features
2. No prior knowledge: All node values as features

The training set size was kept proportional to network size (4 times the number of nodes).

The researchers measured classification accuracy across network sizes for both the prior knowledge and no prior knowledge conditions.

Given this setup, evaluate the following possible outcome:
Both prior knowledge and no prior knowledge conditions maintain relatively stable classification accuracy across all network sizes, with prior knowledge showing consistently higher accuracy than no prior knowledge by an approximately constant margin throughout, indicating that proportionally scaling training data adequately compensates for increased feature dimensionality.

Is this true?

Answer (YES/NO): YES